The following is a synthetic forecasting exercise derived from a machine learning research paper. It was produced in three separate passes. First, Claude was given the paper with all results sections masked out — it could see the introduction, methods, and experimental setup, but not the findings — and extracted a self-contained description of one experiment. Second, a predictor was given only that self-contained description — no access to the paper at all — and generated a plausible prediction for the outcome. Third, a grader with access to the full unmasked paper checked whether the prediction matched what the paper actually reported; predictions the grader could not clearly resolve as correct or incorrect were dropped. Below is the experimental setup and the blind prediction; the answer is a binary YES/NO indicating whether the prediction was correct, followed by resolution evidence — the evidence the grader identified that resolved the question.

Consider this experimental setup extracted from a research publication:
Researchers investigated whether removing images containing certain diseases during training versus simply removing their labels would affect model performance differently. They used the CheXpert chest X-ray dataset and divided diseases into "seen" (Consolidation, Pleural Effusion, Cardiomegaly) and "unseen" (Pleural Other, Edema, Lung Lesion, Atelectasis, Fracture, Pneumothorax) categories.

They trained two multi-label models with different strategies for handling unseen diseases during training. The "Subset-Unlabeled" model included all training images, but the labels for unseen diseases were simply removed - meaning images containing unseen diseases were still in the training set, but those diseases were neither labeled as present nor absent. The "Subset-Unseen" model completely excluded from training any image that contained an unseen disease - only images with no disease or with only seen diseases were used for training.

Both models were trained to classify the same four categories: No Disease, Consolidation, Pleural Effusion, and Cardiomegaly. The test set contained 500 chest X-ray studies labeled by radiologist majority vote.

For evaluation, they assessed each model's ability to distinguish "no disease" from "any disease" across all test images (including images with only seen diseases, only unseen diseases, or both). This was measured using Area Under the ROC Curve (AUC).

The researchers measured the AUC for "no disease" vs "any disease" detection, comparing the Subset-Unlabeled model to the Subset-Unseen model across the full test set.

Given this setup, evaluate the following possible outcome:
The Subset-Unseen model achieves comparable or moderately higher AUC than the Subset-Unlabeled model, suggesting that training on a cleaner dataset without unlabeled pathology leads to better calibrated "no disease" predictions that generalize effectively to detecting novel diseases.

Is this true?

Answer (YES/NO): NO